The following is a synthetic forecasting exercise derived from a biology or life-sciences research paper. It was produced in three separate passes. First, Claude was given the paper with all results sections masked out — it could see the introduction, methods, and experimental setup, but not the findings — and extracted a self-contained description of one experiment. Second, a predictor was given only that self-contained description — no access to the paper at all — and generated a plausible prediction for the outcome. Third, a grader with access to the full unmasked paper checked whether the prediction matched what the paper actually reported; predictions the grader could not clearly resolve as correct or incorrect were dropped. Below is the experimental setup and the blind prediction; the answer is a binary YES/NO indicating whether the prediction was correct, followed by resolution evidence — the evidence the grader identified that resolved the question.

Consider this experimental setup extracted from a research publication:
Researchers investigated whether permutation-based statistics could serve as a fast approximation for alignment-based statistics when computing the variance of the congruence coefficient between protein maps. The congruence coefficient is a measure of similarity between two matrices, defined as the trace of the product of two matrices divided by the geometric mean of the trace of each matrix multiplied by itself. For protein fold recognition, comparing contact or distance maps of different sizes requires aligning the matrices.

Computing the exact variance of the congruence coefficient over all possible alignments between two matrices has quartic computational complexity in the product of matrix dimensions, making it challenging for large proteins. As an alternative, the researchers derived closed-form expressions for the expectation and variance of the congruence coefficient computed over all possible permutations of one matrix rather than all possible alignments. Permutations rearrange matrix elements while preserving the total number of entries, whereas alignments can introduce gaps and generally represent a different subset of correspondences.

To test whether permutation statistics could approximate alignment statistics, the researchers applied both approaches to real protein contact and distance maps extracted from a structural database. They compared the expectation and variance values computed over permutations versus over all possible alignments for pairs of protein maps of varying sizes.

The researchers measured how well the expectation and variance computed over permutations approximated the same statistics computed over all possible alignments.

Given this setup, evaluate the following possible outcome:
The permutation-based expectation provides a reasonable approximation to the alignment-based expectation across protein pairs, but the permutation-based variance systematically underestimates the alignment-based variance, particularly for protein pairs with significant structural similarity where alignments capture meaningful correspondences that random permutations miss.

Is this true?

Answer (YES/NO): NO